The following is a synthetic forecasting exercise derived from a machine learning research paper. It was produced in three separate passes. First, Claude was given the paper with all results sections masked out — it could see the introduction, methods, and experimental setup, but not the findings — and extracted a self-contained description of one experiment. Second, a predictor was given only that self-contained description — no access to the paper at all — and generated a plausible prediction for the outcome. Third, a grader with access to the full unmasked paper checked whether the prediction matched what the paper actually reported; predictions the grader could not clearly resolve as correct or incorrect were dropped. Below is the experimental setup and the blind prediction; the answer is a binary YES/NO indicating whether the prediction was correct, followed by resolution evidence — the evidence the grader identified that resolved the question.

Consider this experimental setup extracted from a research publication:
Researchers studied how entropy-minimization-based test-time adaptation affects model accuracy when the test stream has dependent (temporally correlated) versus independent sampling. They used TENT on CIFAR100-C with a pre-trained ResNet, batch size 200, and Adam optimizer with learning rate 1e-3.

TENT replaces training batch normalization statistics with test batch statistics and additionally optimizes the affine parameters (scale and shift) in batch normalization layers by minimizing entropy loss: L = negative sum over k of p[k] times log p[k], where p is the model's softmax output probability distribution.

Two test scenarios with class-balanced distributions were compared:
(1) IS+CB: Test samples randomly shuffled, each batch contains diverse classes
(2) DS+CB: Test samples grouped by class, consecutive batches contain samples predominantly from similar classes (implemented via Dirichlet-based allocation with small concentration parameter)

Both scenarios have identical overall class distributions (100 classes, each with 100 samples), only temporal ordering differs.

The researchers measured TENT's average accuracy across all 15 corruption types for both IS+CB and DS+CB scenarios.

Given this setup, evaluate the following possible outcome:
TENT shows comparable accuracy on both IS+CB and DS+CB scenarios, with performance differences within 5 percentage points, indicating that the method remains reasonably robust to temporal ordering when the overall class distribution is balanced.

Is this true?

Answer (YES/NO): NO